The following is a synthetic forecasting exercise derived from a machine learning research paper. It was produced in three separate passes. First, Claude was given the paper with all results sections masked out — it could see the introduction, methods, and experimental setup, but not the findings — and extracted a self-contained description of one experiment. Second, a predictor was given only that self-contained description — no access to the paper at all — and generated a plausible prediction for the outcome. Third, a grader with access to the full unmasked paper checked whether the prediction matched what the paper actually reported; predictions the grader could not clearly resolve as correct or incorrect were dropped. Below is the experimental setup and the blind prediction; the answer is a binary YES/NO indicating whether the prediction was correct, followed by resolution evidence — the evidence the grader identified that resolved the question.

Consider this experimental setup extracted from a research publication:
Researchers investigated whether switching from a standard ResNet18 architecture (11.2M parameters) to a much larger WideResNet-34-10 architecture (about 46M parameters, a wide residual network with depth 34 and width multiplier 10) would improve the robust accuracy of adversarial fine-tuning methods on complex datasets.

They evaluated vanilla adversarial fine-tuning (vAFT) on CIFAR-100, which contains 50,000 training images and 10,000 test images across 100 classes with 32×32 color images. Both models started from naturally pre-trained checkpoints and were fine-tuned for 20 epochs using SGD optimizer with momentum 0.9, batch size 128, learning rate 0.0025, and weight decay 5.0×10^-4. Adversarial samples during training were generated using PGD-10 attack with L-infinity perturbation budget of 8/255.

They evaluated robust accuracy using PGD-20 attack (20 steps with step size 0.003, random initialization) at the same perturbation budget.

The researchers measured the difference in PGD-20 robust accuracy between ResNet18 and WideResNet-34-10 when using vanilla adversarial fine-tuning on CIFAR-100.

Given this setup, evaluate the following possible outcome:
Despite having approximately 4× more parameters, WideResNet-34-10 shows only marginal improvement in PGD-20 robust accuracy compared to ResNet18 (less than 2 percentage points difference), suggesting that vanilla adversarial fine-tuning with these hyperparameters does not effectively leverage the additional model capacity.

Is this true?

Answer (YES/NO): YES